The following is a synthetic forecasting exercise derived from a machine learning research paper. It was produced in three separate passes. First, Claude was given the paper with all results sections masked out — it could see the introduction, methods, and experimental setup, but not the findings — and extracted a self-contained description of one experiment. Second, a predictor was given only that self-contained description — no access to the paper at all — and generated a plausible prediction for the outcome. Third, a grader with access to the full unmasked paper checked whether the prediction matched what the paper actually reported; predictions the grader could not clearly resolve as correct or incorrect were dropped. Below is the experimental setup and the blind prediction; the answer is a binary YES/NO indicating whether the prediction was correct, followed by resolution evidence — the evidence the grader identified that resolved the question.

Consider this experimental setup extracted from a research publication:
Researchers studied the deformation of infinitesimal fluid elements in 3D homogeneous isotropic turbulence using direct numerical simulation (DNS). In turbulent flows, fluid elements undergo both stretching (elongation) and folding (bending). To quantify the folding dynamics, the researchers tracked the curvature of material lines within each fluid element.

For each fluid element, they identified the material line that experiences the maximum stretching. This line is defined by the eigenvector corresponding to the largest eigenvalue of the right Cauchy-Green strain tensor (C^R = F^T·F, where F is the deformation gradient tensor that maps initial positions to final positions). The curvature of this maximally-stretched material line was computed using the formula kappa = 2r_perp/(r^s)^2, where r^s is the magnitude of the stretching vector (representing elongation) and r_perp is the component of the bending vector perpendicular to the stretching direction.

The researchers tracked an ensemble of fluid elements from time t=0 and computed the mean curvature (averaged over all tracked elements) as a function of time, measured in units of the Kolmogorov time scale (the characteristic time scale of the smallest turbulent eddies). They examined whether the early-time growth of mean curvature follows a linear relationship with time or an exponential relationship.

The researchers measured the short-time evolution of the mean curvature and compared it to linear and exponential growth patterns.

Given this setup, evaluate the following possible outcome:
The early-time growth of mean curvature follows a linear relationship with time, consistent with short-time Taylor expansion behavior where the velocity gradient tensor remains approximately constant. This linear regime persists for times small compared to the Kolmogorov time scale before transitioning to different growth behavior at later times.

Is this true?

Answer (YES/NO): NO